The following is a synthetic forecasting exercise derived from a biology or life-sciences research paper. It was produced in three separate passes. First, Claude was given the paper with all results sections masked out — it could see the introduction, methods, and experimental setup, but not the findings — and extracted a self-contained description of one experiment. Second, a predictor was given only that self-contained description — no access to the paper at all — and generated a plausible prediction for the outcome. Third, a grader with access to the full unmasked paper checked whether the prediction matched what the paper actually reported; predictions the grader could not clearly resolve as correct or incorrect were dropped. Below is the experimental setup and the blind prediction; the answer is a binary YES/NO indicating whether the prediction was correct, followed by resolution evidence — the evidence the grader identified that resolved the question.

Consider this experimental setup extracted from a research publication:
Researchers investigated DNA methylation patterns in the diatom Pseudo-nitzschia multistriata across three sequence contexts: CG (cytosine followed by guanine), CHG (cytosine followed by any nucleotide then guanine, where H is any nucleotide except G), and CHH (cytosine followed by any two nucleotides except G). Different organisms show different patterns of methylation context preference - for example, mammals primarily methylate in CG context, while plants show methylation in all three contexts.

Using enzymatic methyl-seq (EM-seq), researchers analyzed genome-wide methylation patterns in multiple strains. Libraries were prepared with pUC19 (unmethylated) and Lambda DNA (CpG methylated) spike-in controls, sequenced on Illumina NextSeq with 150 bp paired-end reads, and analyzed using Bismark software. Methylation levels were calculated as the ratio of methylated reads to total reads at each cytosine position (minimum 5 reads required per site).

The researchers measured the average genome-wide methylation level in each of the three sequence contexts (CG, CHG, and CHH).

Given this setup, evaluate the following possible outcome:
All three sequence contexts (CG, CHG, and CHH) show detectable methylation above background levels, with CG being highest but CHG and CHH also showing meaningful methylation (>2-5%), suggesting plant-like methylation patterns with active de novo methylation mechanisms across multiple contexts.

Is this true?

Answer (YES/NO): NO